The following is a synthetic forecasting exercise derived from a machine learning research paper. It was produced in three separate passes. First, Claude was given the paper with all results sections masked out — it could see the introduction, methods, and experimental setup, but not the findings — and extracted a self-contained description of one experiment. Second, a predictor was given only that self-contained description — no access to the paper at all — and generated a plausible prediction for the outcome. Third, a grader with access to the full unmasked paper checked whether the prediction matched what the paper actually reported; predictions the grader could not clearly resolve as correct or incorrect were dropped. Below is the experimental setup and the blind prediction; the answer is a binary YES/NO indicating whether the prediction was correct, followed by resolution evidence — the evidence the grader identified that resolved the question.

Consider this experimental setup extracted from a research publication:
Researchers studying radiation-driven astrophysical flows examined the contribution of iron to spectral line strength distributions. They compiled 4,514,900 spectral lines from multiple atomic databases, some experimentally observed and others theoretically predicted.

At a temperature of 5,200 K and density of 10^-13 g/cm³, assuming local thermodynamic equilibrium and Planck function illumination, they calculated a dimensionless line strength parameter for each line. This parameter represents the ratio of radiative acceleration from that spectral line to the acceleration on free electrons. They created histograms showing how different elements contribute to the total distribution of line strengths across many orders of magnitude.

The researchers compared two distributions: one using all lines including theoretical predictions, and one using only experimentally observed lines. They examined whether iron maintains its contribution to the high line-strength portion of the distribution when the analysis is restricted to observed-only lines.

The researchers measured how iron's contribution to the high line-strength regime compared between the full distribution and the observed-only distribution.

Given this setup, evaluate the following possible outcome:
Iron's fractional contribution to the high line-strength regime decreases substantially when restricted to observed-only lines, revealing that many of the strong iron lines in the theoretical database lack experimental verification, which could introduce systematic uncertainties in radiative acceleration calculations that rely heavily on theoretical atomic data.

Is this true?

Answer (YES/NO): NO